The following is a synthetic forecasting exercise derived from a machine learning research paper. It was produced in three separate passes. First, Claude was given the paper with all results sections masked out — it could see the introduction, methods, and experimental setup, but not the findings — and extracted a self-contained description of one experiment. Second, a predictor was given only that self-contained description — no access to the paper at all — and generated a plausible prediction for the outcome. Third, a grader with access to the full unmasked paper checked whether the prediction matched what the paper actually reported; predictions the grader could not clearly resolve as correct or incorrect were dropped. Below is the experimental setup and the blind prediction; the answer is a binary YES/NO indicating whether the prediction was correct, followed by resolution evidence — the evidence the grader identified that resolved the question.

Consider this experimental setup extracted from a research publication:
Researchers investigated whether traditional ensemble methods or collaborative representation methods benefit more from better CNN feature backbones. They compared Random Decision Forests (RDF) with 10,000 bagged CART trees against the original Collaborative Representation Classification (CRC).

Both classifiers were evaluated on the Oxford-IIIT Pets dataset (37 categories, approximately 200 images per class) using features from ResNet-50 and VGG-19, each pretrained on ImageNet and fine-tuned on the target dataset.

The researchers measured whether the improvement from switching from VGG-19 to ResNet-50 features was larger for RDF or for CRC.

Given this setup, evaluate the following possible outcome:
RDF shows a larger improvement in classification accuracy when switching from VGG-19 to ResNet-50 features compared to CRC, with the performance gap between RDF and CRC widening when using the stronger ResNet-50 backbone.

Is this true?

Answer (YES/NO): YES